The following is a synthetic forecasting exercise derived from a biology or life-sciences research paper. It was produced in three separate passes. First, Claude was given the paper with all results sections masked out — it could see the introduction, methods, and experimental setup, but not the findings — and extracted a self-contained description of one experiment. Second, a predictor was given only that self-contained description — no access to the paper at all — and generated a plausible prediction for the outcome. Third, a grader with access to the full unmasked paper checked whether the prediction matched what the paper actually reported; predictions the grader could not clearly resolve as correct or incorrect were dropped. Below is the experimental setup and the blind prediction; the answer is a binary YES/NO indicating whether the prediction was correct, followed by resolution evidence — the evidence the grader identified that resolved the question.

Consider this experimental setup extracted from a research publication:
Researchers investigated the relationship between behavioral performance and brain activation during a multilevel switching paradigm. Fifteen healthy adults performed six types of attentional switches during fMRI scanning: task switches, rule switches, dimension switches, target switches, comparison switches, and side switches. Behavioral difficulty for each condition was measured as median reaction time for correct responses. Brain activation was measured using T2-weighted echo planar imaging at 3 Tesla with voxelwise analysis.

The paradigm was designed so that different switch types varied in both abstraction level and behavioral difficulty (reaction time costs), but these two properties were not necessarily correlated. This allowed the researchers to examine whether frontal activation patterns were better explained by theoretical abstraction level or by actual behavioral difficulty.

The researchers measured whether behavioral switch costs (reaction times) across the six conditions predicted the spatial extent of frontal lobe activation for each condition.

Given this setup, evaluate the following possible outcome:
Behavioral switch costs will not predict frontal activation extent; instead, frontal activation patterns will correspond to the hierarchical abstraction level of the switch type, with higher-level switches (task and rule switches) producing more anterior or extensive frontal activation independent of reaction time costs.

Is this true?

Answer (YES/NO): NO